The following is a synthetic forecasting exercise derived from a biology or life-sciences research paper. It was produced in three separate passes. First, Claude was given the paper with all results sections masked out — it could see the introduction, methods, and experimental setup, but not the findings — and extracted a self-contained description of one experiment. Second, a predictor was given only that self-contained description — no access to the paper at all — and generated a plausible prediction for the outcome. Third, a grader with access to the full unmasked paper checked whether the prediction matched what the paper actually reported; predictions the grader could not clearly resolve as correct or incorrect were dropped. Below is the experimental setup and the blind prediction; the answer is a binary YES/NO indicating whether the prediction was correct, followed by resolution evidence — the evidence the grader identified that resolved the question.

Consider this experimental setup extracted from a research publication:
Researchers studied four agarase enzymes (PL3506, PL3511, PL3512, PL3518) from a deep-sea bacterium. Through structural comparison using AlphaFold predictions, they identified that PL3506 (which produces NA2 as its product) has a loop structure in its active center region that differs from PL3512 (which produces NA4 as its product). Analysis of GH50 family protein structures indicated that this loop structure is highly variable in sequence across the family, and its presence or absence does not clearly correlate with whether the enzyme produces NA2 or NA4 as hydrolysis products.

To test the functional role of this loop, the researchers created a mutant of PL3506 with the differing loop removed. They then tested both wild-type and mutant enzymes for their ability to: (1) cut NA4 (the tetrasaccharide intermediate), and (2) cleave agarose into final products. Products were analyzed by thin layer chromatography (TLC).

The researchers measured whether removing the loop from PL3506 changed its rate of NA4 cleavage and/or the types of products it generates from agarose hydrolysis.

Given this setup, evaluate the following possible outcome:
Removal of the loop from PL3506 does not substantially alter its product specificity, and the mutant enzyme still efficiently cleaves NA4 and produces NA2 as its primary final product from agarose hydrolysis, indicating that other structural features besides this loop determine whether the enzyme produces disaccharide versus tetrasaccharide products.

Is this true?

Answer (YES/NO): NO